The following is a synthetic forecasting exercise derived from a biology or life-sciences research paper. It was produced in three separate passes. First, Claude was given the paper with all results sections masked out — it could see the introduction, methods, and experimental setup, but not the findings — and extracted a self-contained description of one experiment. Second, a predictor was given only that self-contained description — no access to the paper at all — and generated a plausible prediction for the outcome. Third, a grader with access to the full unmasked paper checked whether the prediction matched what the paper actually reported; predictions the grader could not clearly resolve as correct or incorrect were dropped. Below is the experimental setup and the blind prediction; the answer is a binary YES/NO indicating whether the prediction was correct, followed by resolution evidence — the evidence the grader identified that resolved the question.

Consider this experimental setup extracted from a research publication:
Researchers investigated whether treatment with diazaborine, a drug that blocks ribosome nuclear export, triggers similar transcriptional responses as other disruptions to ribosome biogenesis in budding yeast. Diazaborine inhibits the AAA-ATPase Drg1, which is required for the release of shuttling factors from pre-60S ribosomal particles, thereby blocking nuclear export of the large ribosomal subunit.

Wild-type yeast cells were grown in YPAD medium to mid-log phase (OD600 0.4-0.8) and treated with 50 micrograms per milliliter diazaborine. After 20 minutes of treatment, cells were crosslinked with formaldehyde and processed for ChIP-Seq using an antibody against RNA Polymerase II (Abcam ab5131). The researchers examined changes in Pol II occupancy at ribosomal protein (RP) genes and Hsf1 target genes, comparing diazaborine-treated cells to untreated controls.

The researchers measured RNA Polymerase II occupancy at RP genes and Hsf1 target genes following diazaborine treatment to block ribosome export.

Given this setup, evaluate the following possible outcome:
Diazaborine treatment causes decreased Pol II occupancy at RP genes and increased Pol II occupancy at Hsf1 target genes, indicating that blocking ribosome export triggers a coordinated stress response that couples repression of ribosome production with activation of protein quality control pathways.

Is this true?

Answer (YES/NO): YES